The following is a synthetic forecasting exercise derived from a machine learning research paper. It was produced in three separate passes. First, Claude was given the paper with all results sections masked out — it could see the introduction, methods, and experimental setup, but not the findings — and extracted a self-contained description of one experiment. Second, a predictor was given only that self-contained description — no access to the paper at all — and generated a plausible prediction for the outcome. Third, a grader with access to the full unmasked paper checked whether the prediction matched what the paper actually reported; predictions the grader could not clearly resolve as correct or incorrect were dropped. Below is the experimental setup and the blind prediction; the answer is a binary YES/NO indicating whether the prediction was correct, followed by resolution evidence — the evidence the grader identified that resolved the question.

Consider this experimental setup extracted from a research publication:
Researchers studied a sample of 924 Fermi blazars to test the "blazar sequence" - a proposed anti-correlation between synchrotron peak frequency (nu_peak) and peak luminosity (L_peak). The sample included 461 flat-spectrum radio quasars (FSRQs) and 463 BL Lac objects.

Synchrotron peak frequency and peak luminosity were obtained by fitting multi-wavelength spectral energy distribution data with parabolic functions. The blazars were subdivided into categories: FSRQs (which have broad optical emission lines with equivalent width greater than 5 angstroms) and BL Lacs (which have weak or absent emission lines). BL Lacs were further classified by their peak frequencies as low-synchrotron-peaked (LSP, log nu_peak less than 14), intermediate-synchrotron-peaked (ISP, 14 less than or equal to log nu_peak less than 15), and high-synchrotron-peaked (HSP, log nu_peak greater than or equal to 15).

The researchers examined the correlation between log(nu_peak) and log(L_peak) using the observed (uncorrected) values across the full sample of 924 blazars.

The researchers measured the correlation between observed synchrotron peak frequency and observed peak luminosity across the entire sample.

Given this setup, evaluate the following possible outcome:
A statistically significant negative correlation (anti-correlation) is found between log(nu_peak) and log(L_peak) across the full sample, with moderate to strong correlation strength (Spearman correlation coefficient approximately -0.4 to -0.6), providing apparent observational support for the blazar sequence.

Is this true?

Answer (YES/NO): NO